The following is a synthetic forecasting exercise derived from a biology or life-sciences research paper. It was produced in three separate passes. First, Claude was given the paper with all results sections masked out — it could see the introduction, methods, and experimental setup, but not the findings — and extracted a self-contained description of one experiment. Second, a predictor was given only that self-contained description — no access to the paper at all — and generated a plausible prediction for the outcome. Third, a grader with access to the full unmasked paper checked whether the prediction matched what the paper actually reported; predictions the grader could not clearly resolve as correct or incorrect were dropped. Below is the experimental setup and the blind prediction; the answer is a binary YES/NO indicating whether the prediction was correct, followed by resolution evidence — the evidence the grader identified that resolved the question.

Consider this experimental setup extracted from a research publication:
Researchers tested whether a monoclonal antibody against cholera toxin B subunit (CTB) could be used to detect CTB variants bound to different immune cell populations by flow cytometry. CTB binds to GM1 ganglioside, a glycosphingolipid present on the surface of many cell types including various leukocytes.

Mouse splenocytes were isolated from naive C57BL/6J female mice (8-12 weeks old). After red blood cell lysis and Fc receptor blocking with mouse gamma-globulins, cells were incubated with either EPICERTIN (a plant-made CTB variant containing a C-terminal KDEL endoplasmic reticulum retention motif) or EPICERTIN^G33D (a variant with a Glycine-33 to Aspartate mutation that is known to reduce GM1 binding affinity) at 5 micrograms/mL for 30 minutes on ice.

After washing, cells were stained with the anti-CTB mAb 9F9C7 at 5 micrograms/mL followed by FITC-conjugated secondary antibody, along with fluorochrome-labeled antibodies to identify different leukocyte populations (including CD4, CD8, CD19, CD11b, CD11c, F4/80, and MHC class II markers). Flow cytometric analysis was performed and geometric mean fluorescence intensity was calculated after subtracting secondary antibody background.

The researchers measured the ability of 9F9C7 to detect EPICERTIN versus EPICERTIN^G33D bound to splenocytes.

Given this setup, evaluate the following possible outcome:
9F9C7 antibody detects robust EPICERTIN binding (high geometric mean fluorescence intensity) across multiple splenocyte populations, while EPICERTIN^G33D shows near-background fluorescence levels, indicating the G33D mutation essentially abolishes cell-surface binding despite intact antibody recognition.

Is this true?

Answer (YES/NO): NO